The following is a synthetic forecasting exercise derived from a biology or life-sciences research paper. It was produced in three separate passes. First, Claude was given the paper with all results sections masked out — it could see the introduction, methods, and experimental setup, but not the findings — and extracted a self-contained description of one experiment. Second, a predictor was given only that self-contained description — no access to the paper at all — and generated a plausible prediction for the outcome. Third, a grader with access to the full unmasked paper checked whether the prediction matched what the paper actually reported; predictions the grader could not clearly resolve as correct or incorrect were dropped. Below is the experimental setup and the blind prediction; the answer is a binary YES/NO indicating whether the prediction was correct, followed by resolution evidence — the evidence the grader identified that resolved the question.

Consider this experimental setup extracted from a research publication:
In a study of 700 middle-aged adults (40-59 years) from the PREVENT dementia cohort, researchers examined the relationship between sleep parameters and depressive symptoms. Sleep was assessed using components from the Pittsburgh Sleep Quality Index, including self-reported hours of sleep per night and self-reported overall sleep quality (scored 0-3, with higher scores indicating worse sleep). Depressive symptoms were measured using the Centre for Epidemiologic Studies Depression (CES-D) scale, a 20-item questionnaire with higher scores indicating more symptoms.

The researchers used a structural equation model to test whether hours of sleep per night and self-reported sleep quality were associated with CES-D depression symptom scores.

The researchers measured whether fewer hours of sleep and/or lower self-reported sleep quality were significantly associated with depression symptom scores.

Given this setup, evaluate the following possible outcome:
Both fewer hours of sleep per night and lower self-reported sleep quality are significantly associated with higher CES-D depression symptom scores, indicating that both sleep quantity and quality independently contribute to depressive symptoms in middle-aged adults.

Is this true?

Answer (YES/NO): YES